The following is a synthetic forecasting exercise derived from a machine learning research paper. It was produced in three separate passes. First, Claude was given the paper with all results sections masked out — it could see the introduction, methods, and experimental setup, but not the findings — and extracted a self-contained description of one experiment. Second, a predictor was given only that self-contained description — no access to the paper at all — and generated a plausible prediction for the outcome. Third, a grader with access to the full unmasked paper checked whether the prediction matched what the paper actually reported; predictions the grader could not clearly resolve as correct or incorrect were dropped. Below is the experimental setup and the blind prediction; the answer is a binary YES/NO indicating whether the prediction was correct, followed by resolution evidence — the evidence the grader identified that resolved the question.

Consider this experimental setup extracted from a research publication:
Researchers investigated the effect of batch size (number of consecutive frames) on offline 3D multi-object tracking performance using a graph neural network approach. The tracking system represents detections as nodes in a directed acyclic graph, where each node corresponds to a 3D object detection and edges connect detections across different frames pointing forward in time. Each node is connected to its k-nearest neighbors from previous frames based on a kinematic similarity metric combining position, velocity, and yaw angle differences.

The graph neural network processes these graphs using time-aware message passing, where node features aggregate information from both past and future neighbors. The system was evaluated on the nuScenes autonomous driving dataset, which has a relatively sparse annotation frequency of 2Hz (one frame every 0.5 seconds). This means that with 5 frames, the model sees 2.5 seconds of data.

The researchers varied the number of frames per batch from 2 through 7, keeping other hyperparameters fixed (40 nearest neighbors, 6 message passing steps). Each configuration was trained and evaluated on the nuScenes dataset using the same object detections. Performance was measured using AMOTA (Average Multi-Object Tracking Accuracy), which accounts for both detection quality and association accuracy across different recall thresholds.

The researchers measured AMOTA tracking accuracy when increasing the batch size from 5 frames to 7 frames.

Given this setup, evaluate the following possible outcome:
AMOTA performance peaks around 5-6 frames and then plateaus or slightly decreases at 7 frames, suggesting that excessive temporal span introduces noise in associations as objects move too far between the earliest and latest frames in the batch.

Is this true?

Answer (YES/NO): NO